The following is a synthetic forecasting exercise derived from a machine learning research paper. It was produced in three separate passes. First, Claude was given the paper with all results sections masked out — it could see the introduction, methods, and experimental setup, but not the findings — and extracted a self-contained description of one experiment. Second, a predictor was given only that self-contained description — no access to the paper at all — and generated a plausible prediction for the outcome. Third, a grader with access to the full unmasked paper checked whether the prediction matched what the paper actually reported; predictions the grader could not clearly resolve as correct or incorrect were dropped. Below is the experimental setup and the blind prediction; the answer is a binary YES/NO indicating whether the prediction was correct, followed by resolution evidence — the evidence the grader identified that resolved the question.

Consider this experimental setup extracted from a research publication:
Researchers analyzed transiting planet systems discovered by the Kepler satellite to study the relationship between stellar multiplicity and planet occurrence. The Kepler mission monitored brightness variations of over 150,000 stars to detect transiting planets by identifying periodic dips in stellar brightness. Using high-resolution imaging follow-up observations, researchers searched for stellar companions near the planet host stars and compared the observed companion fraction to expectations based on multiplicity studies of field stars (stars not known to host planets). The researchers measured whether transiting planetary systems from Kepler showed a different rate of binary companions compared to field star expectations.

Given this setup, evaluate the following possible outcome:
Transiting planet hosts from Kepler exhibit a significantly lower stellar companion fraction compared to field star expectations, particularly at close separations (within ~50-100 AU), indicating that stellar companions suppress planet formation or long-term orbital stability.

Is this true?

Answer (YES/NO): YES